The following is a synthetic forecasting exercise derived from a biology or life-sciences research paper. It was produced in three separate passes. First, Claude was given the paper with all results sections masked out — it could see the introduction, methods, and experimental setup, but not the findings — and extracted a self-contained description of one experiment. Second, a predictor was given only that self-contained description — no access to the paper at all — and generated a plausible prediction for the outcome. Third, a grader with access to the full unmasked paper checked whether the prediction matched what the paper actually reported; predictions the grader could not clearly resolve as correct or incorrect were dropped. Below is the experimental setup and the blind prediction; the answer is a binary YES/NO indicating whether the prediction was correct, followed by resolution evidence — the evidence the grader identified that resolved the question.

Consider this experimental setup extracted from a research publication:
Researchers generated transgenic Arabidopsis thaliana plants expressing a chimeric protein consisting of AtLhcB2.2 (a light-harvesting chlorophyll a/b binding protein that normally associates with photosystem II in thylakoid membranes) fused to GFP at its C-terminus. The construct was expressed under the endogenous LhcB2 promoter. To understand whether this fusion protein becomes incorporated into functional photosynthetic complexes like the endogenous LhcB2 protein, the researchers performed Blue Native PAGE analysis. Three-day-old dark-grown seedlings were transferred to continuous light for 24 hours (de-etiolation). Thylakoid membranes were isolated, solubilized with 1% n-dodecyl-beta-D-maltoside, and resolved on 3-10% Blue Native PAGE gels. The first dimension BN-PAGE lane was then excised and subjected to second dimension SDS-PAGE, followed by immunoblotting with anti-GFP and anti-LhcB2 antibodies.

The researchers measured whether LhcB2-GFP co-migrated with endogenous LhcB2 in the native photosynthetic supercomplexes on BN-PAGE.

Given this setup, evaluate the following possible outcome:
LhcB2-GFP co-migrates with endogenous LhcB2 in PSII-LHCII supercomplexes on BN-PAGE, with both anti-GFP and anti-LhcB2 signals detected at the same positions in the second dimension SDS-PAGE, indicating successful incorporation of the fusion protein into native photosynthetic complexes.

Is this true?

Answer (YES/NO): NO